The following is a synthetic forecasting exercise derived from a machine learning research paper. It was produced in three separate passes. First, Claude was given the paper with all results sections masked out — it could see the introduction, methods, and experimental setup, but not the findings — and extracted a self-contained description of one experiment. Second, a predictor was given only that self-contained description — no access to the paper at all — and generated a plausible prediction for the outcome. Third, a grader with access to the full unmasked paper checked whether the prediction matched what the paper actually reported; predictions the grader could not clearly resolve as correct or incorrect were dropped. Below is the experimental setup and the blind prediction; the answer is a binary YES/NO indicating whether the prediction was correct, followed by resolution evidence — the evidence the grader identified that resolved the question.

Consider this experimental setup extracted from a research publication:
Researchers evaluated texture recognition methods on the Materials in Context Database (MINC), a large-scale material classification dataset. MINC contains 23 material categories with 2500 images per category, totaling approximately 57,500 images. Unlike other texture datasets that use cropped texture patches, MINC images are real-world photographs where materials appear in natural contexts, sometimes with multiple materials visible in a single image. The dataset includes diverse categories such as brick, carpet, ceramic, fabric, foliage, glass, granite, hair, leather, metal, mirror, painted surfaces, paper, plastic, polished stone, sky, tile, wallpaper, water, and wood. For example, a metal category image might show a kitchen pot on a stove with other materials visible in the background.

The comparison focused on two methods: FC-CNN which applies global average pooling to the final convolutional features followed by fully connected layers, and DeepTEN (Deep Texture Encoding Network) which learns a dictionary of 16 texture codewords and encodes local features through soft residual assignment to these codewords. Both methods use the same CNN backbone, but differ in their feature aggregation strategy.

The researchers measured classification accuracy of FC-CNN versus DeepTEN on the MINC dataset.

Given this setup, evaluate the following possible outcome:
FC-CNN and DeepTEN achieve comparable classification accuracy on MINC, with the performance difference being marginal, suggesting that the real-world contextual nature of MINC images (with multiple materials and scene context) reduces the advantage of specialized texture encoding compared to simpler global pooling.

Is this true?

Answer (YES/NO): NO